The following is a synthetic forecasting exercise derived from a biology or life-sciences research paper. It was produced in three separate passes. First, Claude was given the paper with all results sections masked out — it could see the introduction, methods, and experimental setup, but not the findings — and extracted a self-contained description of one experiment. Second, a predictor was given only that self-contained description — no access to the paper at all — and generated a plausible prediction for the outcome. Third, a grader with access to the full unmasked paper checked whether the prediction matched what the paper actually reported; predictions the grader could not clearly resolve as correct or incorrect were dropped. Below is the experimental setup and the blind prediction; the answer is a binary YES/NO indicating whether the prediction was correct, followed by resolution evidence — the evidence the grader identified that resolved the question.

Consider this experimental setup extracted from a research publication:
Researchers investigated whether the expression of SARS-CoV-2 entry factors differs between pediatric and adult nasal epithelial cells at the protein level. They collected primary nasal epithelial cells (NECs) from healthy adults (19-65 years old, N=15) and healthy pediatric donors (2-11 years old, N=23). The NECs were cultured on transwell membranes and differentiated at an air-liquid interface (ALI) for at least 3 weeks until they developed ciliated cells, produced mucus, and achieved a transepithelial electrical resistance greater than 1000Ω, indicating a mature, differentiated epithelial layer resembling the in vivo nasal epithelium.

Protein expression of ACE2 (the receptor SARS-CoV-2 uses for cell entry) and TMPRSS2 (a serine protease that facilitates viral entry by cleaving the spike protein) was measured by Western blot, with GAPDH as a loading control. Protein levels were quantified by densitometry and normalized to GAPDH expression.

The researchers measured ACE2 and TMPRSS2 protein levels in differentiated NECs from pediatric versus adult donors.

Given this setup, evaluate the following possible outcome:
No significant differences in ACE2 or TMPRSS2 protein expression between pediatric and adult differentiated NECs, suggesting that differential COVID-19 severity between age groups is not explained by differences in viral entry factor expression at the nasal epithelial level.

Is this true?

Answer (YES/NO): YES